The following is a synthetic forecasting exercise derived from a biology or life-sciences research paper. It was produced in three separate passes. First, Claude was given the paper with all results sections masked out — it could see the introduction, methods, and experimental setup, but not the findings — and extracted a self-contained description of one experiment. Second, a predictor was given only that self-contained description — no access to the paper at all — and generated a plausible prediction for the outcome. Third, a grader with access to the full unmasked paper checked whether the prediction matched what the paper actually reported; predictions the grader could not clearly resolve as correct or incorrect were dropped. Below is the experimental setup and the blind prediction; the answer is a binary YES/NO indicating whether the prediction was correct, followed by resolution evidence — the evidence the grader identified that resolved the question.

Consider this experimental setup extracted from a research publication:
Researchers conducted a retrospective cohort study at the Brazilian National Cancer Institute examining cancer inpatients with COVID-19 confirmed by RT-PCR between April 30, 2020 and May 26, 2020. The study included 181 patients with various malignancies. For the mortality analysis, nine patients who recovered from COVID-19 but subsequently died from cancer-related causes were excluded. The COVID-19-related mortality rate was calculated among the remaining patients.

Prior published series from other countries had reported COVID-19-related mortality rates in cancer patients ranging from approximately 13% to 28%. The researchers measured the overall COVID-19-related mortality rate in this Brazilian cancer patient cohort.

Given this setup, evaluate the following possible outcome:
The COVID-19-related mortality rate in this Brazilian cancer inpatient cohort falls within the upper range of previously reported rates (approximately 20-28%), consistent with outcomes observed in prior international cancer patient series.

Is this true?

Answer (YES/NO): NO